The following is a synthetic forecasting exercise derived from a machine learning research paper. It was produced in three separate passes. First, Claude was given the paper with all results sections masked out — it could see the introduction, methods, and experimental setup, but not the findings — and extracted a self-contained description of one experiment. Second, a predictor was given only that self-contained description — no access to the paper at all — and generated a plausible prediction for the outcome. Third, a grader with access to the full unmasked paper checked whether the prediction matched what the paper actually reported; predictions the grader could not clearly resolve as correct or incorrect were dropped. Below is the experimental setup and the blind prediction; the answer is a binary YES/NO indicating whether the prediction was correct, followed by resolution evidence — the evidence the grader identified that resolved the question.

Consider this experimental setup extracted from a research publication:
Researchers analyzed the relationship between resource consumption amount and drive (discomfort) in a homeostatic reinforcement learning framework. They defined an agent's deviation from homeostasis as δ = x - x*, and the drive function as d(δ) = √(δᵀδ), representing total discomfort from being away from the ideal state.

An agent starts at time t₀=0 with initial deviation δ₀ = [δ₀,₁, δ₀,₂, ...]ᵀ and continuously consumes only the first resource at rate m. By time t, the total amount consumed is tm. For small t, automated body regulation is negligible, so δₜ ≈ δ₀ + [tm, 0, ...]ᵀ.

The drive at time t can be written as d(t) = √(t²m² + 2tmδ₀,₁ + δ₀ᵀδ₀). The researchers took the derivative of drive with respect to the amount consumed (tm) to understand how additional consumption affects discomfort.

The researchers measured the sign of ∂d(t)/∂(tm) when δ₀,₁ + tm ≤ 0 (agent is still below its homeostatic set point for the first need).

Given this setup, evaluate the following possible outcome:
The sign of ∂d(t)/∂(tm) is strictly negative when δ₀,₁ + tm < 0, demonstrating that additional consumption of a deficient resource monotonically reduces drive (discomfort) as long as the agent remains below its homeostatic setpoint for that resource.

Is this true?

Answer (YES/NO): NO